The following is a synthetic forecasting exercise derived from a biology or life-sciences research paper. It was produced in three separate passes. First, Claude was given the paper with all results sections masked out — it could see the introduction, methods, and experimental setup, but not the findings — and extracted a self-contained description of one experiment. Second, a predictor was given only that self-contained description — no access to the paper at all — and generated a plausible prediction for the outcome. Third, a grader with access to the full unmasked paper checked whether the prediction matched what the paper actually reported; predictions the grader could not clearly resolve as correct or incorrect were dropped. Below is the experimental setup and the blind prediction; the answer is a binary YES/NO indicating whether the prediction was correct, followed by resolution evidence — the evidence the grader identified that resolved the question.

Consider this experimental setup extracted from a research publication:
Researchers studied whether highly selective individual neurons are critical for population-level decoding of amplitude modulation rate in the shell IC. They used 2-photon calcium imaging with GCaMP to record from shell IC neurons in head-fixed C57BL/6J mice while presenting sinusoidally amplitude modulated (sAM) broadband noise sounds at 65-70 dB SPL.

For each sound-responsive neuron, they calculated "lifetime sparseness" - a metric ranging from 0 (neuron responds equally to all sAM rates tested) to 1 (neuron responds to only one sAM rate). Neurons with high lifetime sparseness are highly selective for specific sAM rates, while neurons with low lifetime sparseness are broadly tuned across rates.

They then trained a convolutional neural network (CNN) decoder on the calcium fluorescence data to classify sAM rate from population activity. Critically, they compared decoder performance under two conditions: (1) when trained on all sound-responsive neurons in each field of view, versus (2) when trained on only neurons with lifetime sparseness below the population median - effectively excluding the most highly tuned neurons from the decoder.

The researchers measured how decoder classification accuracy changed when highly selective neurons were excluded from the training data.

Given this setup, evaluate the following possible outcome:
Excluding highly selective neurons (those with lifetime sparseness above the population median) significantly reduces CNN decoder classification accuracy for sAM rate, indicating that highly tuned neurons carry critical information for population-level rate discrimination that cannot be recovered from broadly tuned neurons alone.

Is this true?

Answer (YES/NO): NO